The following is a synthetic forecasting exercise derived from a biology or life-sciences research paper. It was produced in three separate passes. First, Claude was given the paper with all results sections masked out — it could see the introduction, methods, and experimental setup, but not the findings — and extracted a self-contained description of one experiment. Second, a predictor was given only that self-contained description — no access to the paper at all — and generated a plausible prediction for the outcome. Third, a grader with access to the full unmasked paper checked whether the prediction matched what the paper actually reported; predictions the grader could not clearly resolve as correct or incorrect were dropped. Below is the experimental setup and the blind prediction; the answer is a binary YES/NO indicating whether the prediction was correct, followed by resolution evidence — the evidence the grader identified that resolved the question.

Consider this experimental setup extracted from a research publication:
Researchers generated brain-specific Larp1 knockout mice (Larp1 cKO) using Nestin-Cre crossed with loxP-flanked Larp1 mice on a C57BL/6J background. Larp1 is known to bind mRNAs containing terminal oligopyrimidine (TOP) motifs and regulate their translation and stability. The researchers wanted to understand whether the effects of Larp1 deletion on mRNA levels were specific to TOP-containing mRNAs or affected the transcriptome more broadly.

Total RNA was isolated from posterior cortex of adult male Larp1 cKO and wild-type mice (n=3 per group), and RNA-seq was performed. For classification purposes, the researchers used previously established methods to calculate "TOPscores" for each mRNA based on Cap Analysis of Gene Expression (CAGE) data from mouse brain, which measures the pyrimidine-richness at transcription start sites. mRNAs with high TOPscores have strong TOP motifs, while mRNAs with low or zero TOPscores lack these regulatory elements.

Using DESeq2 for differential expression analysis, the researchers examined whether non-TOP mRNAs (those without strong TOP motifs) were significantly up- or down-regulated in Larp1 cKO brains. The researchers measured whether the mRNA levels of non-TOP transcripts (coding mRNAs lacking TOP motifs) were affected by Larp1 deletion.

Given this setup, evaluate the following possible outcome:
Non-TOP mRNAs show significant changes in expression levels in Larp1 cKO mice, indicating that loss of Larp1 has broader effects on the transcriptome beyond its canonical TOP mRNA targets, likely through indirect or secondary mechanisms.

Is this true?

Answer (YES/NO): YES